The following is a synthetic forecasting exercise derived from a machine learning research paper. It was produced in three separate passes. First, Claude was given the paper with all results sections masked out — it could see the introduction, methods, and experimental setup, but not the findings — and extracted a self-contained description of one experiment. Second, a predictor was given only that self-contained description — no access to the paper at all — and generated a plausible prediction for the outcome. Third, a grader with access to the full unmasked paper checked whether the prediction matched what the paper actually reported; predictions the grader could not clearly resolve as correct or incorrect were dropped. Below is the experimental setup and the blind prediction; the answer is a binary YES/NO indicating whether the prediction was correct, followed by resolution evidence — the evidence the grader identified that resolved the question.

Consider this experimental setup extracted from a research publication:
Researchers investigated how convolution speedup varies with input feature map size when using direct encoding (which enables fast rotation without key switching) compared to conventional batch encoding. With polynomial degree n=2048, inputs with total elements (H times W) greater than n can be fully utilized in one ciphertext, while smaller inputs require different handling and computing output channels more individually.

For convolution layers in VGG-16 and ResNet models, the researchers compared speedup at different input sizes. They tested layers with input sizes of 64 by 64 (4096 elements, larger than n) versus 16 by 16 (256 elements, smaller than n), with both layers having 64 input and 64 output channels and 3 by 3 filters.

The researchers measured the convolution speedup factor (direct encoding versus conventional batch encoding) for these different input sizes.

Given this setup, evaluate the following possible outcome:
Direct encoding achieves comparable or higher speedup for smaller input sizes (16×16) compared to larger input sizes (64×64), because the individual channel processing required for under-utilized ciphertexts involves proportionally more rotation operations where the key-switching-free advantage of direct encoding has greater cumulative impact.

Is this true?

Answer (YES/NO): NO